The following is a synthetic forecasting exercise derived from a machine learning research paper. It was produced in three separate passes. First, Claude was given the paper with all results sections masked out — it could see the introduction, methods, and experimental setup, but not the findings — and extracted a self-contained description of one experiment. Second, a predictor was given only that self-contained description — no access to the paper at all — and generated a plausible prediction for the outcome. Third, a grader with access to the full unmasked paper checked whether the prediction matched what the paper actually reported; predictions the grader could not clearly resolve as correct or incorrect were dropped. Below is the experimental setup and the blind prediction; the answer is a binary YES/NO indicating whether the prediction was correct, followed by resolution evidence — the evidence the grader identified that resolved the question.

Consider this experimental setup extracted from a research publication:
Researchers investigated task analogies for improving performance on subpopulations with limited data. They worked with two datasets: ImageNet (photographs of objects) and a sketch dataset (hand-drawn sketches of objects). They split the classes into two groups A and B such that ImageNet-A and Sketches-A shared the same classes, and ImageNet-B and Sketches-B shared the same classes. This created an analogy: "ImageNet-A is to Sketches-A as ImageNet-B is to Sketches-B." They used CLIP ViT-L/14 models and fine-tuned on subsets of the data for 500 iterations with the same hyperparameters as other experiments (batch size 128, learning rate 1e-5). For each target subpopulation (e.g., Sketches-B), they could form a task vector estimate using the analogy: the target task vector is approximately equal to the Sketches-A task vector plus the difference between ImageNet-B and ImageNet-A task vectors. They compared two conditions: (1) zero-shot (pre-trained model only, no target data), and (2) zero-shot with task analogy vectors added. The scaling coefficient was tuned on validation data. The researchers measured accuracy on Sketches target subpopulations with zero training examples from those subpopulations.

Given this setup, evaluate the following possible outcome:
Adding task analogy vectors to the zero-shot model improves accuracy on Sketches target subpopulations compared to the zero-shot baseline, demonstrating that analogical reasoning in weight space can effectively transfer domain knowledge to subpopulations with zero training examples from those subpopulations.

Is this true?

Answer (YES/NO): YES